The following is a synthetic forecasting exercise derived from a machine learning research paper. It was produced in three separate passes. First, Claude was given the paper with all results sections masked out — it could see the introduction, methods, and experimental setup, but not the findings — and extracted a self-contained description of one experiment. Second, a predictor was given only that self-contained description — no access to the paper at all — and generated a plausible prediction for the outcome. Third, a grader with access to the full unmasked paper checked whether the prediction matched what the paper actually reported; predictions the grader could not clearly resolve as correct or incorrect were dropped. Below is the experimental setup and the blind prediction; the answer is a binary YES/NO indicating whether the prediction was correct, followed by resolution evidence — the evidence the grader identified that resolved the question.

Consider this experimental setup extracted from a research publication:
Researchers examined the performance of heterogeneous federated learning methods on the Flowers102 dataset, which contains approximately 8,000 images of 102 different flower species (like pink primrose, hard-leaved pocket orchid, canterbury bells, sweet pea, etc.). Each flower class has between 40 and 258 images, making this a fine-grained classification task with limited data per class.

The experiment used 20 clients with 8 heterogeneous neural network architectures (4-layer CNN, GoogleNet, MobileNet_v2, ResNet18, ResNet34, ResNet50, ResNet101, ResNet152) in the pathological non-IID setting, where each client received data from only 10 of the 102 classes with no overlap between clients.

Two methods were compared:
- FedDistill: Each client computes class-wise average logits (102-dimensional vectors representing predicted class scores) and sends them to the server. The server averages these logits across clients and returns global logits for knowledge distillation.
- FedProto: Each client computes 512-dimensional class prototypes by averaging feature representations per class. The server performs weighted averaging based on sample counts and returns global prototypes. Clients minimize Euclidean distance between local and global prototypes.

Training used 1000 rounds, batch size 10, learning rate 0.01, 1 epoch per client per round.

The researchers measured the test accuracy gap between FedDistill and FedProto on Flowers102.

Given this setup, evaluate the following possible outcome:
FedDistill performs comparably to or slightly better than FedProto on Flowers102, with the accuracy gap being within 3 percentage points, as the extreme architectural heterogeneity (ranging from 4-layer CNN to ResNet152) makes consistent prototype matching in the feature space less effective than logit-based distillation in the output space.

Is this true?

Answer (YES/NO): NO